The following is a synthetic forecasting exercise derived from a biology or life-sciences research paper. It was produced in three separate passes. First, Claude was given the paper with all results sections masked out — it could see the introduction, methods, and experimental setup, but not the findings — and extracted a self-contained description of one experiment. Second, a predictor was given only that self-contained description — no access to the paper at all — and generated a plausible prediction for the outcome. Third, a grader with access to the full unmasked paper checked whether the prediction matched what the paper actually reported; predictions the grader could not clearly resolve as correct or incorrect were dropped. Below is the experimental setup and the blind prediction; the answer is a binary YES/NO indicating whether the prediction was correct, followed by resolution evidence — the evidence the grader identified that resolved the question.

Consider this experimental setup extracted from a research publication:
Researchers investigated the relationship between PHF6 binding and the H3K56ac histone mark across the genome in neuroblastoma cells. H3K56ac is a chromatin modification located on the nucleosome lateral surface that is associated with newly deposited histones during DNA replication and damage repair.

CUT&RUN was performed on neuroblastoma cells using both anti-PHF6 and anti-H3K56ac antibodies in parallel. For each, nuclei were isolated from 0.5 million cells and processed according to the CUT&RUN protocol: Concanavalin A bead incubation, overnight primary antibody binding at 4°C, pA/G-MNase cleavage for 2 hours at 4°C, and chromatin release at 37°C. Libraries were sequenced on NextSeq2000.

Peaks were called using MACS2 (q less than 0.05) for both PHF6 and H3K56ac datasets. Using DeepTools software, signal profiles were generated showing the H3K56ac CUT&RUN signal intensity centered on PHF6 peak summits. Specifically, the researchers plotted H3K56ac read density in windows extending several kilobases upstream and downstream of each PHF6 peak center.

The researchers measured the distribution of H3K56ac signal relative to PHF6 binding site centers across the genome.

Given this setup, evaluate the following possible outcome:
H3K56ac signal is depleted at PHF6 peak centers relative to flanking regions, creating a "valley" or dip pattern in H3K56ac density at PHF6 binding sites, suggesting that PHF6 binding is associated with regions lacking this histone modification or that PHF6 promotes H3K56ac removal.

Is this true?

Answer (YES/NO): NO